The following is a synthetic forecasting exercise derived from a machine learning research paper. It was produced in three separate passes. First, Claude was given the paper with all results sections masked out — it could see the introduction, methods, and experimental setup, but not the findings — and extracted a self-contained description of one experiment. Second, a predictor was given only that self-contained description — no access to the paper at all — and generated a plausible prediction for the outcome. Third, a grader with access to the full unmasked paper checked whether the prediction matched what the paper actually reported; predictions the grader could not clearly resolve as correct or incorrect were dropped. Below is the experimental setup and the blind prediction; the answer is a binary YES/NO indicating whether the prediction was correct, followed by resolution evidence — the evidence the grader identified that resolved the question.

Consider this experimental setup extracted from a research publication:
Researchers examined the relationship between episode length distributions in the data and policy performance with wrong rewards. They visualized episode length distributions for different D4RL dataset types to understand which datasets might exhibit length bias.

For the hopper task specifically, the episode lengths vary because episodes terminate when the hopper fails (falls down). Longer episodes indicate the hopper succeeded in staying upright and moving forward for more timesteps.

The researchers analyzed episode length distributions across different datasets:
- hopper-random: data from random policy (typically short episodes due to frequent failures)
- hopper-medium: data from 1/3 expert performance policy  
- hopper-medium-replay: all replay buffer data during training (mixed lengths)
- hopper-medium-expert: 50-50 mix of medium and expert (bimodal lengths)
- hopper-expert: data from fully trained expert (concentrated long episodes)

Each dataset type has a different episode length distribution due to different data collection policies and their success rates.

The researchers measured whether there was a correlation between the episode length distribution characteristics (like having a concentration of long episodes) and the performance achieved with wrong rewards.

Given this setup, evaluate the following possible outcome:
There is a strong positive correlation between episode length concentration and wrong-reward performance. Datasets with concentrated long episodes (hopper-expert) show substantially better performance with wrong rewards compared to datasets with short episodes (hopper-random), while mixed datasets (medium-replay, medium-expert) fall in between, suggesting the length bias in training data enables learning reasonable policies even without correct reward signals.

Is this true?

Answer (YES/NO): NO